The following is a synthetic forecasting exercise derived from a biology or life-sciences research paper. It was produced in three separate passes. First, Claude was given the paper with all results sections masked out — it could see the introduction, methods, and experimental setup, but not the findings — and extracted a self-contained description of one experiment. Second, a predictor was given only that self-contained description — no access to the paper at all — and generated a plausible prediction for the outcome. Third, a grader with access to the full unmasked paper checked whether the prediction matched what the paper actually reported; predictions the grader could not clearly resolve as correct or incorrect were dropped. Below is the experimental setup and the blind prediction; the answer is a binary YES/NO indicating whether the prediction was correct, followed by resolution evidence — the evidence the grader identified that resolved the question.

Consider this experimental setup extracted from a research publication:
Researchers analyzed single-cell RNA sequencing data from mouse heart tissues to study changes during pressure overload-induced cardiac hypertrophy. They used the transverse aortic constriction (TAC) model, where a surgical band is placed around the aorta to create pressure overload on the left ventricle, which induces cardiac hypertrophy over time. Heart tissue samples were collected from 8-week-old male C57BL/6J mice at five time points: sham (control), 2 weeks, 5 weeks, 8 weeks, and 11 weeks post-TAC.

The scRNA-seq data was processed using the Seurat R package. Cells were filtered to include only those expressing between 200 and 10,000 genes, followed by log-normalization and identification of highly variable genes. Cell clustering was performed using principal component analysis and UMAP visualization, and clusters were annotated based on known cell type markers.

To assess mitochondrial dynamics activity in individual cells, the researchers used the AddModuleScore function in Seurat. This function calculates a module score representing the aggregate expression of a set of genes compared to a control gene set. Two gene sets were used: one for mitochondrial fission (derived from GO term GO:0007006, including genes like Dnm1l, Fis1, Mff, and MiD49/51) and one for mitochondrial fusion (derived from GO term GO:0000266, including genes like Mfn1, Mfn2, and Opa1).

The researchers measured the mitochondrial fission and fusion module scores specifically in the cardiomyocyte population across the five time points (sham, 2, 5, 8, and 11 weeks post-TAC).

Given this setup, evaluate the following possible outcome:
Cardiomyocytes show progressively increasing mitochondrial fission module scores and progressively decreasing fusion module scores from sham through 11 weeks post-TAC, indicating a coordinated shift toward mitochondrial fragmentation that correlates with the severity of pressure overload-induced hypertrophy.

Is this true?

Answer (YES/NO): NO